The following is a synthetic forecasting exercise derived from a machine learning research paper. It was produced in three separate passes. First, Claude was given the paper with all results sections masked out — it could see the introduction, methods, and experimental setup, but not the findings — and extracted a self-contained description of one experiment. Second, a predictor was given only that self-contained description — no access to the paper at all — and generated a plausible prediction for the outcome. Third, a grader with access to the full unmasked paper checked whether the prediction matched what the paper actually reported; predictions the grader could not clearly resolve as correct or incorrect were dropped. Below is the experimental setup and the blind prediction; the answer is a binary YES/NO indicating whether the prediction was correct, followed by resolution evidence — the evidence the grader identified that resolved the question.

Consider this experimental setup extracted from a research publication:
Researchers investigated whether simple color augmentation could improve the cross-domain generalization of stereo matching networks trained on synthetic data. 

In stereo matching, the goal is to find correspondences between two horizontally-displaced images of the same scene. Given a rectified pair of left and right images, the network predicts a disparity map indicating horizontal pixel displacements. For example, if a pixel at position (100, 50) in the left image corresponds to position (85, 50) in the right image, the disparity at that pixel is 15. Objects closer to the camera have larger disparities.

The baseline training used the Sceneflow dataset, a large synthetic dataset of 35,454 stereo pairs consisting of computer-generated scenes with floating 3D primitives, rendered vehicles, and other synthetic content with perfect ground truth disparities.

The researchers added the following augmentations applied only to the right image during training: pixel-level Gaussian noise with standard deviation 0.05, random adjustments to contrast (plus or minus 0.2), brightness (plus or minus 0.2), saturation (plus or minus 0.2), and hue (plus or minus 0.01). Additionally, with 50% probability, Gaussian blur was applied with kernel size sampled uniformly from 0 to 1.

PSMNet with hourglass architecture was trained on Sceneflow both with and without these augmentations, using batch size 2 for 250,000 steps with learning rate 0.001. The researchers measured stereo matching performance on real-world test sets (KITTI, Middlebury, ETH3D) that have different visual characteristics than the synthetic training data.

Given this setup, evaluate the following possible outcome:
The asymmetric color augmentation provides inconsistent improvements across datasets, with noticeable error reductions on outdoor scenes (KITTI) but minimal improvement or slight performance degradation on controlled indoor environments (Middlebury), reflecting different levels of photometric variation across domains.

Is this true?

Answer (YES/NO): NO